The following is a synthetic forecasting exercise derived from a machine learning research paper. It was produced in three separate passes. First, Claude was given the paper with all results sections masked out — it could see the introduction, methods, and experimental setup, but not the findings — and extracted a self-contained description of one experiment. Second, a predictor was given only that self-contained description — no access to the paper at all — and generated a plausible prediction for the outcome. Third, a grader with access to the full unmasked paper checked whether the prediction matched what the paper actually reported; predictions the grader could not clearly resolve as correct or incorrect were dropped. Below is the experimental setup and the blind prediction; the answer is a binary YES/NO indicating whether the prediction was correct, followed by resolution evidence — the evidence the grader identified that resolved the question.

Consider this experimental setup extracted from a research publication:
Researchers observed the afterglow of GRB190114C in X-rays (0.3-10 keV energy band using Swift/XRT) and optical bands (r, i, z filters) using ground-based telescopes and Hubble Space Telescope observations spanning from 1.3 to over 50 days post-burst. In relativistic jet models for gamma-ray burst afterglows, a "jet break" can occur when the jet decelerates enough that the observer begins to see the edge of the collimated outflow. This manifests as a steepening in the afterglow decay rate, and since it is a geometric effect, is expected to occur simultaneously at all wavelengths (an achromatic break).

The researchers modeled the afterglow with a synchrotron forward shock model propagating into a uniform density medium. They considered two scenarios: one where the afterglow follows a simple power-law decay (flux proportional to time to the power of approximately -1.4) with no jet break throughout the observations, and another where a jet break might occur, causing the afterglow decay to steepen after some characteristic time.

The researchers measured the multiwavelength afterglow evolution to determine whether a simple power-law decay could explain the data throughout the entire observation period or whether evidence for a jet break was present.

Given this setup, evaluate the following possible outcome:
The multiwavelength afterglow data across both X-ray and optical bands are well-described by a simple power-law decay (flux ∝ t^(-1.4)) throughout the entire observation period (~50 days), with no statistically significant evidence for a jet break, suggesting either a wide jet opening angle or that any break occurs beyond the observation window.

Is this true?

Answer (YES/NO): NO